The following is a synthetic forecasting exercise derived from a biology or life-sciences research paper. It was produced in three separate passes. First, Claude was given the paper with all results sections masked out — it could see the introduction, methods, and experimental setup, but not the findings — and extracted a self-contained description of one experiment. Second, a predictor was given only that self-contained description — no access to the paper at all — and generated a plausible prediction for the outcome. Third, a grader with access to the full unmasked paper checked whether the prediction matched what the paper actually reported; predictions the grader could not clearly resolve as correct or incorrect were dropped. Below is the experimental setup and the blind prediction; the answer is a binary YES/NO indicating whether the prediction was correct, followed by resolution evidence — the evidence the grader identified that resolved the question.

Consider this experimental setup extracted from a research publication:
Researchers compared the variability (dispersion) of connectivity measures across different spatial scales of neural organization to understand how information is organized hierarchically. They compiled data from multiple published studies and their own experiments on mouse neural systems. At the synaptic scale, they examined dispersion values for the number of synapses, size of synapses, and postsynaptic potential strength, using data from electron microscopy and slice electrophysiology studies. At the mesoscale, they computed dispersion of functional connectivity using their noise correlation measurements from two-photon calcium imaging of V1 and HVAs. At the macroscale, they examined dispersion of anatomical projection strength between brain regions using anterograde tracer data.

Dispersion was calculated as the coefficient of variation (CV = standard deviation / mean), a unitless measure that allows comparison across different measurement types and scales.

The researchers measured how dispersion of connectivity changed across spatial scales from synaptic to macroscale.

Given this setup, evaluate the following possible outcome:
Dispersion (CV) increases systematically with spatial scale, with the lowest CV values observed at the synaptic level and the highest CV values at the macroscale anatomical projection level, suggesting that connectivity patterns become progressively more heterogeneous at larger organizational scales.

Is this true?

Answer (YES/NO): NO